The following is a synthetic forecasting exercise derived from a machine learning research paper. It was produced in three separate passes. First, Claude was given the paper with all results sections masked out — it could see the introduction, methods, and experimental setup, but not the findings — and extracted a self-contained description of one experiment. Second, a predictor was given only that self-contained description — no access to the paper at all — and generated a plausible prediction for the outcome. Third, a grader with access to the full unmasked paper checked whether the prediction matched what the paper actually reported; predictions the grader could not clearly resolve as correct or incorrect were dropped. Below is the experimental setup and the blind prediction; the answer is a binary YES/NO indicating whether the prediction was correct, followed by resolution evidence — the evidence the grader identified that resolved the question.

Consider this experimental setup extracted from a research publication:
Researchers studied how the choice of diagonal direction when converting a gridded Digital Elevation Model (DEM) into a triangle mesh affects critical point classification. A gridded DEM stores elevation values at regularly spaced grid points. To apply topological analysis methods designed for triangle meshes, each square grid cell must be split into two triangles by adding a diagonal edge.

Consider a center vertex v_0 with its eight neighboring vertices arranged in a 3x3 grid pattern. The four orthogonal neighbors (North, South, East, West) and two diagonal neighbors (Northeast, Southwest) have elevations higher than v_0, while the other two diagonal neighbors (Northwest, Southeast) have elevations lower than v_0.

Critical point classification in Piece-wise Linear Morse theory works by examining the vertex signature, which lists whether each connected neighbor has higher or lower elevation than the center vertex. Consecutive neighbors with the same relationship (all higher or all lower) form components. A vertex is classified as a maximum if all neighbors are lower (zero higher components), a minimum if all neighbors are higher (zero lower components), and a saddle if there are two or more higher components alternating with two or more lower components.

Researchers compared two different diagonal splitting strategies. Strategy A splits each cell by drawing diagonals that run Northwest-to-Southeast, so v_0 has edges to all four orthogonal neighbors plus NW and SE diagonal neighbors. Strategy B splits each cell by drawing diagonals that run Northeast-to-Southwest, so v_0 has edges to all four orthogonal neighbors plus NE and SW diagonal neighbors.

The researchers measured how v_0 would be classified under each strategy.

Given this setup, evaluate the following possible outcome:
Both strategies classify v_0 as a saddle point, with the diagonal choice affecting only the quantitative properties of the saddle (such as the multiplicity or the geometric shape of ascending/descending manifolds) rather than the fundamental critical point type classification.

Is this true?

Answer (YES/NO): NO